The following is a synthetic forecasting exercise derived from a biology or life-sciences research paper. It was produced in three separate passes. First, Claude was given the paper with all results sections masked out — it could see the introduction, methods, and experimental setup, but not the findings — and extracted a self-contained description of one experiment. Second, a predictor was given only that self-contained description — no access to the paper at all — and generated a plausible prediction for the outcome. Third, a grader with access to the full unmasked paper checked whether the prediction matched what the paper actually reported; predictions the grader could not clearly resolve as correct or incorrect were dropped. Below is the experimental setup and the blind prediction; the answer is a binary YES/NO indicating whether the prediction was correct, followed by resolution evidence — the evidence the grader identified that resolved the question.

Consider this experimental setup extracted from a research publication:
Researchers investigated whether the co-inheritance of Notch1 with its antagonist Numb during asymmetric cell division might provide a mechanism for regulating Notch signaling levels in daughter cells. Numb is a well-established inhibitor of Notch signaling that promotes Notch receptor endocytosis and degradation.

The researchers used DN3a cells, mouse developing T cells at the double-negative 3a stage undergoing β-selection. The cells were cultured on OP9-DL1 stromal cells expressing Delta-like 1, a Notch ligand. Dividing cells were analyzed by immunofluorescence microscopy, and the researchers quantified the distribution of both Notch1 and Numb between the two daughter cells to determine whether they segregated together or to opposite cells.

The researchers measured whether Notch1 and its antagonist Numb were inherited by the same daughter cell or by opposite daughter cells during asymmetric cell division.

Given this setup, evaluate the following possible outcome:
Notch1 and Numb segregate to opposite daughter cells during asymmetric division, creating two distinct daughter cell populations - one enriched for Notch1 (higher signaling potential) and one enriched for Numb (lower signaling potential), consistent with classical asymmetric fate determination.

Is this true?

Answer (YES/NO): NO